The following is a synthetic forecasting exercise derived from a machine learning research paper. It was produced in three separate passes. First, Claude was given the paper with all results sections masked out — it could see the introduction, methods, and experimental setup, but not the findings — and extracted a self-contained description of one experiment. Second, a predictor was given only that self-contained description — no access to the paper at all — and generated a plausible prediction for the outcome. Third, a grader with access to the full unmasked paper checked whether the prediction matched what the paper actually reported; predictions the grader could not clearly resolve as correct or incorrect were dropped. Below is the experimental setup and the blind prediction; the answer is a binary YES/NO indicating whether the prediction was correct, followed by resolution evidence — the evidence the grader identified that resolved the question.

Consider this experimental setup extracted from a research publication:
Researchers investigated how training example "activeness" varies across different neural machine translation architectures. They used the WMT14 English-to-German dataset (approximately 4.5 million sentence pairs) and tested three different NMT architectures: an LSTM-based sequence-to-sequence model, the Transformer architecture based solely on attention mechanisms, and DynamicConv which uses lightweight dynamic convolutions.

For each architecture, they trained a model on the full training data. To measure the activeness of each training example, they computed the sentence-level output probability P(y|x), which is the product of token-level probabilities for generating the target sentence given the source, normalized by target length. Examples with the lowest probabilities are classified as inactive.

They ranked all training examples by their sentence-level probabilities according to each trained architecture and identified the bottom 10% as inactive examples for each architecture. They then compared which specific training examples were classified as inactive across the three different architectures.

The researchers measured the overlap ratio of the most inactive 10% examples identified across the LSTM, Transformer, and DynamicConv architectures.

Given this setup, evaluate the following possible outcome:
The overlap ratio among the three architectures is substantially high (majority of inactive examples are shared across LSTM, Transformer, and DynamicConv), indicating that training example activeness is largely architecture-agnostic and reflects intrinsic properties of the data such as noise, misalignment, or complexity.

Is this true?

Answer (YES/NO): YES